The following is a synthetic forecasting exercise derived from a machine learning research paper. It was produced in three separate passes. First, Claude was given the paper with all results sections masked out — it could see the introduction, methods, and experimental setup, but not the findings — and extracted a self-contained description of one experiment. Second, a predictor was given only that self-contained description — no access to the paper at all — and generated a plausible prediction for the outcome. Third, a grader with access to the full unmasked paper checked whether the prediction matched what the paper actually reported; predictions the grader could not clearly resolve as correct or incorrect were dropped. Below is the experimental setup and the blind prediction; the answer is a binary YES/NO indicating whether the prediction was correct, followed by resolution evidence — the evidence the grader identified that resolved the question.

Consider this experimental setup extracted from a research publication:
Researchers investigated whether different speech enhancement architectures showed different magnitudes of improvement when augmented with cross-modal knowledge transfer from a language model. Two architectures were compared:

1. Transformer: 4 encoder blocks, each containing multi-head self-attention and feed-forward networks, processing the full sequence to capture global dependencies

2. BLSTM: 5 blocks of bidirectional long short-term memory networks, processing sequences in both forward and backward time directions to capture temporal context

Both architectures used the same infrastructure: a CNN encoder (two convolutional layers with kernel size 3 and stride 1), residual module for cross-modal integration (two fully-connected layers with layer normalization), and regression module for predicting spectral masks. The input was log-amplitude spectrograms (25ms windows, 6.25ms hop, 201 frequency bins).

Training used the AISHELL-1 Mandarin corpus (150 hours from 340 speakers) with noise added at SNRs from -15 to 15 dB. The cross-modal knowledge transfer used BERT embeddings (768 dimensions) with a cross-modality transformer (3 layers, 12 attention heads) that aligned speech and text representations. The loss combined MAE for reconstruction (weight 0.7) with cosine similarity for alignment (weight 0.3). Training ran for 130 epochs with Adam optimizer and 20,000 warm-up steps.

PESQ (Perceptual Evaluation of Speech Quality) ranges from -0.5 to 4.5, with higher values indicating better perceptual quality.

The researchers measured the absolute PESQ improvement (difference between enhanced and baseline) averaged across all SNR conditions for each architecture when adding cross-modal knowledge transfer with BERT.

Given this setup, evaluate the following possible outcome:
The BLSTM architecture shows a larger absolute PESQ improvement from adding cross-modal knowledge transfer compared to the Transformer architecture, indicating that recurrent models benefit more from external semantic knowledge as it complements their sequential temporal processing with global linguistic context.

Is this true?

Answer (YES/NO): NO